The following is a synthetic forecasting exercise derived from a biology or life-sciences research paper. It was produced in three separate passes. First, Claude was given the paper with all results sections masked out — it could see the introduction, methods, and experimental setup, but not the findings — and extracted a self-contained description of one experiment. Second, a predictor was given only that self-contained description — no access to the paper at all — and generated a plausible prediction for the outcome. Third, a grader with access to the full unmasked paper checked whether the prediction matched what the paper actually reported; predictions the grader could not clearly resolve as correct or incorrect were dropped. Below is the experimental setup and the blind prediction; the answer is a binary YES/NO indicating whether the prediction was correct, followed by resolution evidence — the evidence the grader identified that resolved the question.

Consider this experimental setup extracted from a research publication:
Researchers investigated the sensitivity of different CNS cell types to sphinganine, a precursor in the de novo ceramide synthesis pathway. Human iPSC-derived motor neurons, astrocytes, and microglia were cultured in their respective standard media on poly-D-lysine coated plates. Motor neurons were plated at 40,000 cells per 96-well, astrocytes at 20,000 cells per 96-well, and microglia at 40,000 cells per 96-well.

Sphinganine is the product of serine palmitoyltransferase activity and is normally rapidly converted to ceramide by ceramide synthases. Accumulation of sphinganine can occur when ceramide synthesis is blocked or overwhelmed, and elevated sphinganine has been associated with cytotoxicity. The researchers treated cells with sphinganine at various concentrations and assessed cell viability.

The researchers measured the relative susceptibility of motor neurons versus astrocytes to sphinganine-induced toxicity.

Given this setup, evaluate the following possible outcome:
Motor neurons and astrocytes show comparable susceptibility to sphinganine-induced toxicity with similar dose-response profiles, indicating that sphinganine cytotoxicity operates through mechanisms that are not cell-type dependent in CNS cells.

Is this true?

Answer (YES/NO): NO